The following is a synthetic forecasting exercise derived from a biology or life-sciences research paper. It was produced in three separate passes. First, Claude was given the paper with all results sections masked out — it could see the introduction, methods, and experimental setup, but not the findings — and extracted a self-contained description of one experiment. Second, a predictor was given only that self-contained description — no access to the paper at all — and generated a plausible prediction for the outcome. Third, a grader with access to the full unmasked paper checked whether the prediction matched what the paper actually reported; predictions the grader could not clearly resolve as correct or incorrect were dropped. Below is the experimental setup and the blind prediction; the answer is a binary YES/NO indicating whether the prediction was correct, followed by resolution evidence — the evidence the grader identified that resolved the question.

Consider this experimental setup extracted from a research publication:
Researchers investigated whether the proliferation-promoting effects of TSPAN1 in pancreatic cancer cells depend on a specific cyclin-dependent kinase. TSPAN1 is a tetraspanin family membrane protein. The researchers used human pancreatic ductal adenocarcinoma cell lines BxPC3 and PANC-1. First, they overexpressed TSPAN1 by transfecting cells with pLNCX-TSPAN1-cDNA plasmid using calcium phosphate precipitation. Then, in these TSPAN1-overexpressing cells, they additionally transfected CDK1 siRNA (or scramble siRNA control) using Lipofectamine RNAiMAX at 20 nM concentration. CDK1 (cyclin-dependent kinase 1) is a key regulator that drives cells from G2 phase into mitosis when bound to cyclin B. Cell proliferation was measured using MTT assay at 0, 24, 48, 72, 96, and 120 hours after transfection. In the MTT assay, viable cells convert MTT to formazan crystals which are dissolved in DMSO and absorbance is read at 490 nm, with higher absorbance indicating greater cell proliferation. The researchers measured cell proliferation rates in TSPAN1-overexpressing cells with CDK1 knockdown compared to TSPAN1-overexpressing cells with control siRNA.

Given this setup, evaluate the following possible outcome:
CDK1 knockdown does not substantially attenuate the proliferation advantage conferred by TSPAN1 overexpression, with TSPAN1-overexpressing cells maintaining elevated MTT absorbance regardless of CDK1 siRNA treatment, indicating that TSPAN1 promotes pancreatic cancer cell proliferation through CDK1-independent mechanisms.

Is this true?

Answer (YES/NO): NO